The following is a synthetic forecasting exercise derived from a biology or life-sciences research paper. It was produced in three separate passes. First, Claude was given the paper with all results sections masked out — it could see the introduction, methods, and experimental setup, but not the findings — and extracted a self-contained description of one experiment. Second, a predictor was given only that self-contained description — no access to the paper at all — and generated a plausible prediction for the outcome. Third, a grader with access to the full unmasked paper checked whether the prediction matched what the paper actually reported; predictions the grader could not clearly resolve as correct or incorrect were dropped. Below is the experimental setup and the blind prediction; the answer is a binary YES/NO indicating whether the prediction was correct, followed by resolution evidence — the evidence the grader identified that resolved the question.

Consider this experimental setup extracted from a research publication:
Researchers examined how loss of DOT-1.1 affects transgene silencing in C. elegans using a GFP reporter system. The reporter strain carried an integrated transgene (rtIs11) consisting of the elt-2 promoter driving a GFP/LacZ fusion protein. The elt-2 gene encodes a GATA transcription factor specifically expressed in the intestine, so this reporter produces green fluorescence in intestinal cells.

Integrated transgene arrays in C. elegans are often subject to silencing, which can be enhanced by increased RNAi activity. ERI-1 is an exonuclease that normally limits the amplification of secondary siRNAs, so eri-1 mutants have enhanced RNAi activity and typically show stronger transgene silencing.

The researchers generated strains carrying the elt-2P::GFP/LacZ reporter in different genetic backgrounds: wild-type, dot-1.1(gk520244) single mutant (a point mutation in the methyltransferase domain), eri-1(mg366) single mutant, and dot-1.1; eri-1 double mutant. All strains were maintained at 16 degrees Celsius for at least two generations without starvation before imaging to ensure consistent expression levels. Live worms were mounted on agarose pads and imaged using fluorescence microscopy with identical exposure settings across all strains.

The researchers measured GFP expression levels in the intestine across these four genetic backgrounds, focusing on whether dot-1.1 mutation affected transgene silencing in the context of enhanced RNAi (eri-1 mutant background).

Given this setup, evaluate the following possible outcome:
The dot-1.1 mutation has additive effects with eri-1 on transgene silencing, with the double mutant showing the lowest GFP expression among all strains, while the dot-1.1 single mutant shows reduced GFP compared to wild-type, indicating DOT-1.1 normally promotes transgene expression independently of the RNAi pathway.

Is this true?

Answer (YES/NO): NO